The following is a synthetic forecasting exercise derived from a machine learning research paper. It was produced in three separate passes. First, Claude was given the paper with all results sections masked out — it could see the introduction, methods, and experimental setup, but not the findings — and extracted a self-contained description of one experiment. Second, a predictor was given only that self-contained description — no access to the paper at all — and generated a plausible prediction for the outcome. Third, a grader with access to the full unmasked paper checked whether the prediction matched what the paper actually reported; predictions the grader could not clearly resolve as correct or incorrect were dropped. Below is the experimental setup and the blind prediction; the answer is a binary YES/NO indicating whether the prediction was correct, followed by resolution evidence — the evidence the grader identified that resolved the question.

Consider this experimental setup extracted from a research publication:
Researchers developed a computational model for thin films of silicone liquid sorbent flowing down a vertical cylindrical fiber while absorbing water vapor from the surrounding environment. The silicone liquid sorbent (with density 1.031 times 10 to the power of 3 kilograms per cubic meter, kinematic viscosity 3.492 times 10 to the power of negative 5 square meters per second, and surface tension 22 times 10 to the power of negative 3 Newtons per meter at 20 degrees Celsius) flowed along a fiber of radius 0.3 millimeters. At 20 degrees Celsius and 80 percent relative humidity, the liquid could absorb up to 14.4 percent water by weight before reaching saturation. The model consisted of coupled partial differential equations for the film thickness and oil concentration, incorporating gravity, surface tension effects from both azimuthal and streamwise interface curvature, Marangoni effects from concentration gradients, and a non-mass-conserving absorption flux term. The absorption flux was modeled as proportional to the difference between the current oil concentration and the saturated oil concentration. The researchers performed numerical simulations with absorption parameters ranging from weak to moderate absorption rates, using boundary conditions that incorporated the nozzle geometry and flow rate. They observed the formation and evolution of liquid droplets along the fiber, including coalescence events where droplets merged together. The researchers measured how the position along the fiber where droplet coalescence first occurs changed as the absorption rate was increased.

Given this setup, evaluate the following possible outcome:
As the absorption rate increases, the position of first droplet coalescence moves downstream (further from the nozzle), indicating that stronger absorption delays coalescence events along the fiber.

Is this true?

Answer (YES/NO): NO